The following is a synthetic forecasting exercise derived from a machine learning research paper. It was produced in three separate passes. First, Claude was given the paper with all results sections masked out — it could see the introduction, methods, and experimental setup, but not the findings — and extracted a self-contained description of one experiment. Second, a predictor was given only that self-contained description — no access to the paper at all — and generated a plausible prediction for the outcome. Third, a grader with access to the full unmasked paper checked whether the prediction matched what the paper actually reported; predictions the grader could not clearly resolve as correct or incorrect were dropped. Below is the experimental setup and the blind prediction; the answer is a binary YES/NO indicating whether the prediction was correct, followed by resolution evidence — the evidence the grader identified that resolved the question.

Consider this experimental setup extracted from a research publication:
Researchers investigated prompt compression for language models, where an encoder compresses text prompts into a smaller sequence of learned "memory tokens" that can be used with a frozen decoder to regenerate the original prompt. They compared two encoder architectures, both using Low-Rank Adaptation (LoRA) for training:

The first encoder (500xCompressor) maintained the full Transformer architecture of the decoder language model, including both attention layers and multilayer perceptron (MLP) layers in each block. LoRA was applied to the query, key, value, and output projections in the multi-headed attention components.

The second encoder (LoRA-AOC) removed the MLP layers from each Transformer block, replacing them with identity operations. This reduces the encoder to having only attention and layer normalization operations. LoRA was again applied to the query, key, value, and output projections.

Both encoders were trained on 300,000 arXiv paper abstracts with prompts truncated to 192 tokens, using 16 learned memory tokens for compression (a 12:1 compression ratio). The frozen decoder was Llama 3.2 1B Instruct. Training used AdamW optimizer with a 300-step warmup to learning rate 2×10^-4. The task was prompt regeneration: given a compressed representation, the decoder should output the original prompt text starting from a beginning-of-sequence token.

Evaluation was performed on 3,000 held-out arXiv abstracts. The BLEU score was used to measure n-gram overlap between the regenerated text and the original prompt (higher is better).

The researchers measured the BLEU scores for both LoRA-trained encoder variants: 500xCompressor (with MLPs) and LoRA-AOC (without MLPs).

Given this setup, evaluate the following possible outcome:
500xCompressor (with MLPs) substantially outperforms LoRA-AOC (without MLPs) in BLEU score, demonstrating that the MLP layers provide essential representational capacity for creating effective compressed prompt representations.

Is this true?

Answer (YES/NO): NO